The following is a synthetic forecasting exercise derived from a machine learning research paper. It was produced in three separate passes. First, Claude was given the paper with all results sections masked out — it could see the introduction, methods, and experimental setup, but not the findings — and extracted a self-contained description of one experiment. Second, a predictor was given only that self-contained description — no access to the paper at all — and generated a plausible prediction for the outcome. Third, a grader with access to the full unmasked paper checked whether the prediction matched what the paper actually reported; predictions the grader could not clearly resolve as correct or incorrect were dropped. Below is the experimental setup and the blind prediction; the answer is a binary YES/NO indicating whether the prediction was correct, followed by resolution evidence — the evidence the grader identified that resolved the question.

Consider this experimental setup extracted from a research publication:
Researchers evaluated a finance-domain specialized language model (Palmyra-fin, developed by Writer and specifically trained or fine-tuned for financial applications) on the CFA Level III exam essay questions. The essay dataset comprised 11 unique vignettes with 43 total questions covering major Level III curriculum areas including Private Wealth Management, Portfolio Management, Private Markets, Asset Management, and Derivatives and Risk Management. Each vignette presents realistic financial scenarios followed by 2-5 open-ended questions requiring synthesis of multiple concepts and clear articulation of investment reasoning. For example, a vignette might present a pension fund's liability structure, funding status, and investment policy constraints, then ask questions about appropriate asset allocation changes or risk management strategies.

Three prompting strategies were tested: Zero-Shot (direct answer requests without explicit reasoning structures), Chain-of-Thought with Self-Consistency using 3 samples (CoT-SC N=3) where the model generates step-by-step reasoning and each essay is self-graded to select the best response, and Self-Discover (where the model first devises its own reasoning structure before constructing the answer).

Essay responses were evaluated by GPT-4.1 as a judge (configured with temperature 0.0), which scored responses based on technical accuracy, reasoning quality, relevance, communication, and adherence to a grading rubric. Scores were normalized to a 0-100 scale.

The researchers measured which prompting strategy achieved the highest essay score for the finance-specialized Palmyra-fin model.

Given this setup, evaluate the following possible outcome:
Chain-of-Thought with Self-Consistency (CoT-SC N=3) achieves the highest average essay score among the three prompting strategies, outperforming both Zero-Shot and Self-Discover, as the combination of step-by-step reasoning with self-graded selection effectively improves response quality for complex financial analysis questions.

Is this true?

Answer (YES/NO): NO